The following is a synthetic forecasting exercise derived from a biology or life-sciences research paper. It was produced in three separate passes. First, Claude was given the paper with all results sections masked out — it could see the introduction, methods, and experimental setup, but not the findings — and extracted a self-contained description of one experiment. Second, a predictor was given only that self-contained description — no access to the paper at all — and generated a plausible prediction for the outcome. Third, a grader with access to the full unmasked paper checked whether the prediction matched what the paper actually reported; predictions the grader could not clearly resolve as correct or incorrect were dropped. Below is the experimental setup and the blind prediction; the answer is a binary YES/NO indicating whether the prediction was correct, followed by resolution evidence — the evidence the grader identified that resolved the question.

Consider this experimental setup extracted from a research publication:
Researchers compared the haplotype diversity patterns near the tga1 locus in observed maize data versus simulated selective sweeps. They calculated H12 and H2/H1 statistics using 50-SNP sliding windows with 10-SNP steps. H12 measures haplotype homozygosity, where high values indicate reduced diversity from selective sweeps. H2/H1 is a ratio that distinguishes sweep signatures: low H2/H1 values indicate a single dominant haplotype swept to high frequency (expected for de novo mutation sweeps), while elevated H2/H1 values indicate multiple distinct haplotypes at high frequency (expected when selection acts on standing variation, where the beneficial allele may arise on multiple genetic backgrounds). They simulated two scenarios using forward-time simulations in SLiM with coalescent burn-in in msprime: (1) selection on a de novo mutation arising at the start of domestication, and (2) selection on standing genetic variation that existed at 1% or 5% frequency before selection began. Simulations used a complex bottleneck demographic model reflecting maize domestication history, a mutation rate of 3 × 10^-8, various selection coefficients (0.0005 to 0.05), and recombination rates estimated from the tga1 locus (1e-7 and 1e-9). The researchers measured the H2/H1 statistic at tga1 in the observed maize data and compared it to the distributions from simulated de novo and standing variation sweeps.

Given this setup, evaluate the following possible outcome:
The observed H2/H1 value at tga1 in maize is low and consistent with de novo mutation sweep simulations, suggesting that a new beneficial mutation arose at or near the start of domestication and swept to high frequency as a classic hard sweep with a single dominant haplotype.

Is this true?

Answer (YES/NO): NO